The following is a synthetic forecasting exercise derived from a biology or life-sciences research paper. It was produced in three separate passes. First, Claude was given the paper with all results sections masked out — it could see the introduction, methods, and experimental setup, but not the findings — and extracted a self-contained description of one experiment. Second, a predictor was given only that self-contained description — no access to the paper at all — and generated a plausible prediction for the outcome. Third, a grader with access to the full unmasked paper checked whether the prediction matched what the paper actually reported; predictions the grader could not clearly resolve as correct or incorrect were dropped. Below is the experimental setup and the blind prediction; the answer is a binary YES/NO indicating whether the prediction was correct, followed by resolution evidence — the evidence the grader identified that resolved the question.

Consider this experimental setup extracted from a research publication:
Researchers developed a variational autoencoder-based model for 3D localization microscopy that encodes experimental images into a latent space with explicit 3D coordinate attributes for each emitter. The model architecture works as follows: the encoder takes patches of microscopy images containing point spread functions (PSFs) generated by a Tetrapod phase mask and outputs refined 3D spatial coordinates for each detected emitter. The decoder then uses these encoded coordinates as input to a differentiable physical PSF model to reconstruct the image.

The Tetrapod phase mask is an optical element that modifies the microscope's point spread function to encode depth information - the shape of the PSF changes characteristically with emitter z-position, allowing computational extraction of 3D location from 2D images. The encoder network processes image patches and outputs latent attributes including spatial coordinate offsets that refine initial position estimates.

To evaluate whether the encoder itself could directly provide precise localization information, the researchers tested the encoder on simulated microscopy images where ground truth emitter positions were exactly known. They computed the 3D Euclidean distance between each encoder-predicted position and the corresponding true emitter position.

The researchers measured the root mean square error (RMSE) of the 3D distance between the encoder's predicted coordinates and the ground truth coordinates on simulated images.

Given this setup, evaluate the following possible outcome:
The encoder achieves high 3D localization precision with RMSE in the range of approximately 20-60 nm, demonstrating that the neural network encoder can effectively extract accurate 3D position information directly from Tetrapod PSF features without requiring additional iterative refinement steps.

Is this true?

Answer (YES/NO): NO